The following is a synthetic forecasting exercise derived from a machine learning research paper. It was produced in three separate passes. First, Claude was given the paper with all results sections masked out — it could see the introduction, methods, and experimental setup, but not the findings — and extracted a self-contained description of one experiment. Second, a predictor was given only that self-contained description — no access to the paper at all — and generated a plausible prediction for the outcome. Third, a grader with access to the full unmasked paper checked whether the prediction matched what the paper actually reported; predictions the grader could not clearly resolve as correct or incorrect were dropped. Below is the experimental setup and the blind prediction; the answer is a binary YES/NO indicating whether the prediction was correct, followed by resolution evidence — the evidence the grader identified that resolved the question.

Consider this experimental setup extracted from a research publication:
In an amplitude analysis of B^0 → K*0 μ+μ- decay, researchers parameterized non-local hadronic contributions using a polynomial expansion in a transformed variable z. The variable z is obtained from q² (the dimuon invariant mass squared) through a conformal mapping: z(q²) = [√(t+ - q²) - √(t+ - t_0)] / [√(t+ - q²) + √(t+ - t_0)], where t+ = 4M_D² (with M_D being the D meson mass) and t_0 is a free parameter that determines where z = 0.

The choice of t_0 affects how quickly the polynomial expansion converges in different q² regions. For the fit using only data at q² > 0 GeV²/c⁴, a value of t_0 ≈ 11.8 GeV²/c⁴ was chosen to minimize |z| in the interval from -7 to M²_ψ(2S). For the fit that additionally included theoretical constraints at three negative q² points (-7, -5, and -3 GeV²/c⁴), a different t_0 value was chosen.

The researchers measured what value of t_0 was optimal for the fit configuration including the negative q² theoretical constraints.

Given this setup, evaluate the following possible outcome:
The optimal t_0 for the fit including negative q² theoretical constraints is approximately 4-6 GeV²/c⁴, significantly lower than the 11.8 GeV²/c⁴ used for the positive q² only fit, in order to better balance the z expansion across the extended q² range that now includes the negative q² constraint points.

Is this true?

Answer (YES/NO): NO